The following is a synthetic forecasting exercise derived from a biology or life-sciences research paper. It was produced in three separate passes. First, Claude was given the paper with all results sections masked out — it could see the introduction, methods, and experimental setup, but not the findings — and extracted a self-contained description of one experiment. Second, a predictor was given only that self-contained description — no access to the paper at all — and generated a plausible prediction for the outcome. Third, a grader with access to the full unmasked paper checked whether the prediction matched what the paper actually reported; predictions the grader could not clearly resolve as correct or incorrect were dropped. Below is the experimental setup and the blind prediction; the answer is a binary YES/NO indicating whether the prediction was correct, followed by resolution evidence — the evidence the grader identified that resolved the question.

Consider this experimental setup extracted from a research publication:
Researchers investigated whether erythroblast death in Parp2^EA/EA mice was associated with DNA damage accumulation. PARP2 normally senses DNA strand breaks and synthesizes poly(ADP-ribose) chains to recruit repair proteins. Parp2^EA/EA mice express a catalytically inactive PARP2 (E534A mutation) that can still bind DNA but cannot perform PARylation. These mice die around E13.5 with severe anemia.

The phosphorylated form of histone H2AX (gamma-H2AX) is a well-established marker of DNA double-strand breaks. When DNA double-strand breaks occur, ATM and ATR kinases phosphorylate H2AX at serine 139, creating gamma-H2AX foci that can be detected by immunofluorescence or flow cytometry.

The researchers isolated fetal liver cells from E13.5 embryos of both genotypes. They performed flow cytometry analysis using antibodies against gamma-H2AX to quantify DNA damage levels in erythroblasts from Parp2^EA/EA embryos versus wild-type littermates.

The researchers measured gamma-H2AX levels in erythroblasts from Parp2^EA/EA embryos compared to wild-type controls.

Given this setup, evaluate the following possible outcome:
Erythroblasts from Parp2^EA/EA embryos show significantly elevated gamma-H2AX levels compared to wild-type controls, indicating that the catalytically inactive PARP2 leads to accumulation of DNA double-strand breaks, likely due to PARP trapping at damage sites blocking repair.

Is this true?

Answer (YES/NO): YES